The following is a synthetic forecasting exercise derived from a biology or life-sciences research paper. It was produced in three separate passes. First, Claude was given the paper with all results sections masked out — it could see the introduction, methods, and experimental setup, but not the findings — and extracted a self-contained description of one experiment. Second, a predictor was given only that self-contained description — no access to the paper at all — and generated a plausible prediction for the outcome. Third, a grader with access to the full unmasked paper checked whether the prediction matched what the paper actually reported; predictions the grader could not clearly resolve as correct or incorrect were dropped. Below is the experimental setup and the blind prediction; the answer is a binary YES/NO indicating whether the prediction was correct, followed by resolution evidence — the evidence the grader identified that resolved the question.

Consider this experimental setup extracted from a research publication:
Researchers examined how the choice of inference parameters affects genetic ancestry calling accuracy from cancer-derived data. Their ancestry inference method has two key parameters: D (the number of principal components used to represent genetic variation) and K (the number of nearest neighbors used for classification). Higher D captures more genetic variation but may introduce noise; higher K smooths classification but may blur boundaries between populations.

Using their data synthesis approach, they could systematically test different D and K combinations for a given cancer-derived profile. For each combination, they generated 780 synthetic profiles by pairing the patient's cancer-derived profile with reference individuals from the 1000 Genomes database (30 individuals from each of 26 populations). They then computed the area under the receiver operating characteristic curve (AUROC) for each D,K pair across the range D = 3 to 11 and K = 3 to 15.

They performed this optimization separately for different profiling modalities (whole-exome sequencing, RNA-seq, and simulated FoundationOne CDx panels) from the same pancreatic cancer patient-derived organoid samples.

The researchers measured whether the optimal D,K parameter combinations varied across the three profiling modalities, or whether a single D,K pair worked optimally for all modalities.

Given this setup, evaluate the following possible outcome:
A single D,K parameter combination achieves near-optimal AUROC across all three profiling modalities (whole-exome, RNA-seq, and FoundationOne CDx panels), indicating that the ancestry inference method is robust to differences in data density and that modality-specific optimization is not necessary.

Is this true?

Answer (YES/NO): NO